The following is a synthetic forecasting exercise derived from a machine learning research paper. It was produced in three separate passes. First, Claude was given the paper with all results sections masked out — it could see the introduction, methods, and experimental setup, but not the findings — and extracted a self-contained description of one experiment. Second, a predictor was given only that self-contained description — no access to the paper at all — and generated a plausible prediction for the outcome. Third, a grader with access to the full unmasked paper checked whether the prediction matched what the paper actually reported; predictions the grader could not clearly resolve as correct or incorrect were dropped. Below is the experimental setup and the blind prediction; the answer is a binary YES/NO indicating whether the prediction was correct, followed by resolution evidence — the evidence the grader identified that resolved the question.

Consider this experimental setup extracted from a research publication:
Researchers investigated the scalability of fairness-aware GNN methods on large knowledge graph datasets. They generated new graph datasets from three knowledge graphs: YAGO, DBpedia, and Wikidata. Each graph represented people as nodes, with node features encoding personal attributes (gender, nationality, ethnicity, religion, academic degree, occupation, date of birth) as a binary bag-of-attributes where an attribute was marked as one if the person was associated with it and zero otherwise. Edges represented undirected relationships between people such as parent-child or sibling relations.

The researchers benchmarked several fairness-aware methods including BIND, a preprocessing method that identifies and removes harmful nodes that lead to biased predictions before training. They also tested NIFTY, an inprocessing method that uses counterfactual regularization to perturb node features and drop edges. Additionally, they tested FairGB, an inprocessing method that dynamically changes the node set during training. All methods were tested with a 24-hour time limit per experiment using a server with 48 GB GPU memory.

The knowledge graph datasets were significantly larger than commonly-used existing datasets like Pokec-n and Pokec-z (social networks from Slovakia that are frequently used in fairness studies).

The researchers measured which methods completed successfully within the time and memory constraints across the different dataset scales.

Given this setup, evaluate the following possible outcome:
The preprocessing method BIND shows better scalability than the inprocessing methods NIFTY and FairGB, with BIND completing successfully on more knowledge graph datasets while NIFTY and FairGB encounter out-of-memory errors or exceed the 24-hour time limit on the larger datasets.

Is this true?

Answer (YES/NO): NO